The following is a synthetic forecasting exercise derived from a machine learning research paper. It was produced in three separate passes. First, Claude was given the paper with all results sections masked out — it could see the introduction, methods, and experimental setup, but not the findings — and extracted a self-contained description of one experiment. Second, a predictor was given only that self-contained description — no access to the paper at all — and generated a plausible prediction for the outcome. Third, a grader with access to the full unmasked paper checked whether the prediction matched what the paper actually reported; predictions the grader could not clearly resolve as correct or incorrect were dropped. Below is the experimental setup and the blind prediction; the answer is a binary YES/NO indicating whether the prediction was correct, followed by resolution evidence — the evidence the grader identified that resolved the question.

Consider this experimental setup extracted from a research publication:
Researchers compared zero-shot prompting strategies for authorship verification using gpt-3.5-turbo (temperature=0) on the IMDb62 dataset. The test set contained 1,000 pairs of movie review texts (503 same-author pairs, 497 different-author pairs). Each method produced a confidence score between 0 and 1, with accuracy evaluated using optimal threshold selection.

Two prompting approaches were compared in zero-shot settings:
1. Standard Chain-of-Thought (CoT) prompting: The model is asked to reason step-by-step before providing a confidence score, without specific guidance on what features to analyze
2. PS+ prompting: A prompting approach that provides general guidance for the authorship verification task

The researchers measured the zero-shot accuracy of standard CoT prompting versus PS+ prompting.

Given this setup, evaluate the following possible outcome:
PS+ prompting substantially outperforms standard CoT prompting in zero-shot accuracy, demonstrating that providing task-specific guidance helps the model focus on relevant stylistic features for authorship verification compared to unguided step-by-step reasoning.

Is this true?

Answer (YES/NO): NO